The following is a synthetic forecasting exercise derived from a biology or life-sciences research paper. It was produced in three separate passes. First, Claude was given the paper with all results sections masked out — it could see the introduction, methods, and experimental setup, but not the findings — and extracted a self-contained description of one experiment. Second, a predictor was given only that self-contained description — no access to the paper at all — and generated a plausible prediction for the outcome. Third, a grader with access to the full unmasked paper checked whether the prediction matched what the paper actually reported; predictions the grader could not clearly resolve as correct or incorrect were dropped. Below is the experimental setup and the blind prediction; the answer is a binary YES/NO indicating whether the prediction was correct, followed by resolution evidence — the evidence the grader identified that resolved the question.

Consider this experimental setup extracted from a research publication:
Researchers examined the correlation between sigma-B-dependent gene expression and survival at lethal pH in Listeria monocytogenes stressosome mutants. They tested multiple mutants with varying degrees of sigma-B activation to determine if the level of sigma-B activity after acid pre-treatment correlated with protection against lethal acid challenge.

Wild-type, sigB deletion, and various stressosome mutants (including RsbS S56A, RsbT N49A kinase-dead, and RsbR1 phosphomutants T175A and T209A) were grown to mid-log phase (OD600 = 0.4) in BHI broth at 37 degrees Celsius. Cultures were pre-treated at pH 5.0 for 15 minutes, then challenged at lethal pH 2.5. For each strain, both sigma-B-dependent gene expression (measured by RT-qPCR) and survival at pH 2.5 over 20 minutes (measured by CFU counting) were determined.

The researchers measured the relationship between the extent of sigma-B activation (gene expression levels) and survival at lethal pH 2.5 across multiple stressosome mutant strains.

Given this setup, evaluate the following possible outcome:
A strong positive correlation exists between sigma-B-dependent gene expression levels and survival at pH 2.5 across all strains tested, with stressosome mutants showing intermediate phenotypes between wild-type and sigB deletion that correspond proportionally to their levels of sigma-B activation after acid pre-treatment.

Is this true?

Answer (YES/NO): NO